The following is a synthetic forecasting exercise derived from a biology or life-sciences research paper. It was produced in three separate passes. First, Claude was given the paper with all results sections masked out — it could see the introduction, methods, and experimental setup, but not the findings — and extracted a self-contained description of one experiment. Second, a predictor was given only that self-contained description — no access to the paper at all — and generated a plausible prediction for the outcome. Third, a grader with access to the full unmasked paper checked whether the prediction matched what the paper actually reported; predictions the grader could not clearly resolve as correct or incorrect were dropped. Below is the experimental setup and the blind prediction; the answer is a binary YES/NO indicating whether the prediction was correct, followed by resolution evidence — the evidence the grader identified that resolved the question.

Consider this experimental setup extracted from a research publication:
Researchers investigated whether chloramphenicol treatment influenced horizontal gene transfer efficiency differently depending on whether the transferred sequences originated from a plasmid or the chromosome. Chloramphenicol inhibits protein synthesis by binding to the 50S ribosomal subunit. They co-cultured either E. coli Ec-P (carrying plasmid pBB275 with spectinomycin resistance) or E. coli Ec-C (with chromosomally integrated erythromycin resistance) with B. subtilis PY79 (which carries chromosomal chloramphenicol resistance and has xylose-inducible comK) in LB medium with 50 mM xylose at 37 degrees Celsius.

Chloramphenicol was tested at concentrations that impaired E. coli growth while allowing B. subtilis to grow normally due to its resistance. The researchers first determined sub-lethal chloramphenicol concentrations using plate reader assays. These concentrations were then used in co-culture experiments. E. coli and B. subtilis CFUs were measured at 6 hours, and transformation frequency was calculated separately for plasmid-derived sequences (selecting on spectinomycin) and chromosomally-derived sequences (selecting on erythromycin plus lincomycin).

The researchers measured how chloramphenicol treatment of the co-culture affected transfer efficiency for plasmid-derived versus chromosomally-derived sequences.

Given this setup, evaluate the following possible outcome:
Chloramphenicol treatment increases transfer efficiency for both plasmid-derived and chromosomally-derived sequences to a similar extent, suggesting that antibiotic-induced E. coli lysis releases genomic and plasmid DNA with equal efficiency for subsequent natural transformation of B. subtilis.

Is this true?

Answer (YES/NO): NO